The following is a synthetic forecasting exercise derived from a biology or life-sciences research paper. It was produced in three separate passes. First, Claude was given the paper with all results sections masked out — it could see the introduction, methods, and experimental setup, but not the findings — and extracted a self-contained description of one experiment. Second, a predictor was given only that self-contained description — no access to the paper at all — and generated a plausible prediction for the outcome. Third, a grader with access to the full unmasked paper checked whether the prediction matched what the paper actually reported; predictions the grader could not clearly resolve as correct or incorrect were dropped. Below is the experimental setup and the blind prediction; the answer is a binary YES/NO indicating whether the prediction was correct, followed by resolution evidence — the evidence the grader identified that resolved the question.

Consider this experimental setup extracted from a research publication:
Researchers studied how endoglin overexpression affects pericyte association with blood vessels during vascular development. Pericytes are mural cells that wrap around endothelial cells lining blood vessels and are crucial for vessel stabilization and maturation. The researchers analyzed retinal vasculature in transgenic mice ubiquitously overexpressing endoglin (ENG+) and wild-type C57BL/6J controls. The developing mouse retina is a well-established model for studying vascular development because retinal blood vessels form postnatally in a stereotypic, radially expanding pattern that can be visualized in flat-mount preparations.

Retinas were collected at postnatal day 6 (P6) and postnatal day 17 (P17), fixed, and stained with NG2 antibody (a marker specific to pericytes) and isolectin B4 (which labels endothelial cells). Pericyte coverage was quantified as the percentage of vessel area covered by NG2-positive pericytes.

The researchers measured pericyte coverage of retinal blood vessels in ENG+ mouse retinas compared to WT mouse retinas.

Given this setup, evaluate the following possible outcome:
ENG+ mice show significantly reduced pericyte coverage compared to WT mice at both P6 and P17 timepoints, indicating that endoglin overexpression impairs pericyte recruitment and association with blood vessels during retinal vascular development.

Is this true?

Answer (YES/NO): NO